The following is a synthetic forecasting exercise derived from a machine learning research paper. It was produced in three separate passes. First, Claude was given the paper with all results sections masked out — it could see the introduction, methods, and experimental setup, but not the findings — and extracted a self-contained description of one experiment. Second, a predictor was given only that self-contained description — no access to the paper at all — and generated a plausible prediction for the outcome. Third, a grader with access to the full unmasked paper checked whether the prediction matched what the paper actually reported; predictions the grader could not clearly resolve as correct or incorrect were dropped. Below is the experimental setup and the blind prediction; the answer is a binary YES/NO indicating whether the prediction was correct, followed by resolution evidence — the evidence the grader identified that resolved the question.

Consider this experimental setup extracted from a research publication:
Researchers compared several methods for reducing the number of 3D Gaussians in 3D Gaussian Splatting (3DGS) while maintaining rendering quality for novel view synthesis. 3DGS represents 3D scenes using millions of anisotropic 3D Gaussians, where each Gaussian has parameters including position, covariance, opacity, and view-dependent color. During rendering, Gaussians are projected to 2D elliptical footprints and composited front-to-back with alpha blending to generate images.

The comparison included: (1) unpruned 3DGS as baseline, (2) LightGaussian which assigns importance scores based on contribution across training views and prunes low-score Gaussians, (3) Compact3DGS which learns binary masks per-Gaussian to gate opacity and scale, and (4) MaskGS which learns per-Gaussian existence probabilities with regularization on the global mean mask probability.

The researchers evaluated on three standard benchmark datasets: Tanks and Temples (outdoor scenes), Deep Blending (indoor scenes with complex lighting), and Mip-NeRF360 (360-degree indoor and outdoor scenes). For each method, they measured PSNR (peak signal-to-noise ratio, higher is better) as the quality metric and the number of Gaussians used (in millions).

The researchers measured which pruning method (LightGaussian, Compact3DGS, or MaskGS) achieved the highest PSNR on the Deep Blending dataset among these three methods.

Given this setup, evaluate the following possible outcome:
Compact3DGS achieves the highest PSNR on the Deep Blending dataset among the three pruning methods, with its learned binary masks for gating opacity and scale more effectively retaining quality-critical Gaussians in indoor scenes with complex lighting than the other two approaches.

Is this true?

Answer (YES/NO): NO